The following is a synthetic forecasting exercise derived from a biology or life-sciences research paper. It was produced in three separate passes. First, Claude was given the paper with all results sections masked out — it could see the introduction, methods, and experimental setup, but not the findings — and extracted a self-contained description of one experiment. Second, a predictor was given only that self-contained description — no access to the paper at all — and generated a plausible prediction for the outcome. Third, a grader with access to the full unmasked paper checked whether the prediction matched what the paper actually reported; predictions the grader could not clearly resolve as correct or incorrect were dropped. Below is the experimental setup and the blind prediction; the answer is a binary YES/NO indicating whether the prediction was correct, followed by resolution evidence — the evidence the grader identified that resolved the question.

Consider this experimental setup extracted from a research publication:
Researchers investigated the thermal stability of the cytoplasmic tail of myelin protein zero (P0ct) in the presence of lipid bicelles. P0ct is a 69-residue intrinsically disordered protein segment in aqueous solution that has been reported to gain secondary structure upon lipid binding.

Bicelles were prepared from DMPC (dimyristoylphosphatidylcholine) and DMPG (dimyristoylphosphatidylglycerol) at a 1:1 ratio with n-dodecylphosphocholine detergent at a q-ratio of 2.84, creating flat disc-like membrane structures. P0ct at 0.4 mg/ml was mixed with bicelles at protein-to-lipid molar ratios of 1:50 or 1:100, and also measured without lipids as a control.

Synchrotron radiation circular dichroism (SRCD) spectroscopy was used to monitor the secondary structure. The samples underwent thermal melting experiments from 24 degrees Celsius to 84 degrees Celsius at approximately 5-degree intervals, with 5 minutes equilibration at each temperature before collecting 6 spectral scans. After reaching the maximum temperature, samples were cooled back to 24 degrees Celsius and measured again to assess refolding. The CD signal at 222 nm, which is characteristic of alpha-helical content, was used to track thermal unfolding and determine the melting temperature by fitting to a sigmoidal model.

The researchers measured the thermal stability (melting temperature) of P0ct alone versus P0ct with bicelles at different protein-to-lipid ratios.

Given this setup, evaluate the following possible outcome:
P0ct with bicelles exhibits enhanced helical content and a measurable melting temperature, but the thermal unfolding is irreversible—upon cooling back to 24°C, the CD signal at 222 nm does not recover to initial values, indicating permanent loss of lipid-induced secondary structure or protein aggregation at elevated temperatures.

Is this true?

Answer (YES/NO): NO